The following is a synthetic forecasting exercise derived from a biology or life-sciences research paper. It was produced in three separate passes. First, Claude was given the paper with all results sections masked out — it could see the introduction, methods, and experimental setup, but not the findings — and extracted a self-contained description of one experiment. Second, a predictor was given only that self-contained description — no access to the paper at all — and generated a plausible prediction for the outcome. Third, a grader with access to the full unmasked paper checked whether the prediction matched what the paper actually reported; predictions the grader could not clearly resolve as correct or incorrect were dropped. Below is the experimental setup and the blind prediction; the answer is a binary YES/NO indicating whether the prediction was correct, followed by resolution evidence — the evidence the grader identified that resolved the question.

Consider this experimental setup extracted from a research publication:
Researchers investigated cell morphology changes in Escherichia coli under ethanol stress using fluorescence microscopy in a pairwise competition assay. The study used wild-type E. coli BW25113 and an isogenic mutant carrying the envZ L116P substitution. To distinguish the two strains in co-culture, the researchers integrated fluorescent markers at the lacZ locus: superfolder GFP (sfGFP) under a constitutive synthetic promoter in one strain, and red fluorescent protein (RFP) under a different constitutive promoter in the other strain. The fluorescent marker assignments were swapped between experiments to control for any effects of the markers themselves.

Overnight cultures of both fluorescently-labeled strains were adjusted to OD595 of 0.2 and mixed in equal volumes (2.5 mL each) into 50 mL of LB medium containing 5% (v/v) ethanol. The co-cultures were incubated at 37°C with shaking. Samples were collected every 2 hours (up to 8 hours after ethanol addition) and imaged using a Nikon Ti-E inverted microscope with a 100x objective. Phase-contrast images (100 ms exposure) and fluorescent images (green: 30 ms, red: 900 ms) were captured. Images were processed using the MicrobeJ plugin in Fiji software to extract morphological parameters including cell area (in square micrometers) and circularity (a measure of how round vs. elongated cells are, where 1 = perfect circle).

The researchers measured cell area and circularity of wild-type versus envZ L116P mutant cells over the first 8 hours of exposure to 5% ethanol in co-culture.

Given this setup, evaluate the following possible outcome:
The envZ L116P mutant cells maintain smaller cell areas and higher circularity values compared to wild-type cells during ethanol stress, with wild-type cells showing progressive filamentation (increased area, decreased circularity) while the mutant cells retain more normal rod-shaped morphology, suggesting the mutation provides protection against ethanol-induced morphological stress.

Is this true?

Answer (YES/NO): YES